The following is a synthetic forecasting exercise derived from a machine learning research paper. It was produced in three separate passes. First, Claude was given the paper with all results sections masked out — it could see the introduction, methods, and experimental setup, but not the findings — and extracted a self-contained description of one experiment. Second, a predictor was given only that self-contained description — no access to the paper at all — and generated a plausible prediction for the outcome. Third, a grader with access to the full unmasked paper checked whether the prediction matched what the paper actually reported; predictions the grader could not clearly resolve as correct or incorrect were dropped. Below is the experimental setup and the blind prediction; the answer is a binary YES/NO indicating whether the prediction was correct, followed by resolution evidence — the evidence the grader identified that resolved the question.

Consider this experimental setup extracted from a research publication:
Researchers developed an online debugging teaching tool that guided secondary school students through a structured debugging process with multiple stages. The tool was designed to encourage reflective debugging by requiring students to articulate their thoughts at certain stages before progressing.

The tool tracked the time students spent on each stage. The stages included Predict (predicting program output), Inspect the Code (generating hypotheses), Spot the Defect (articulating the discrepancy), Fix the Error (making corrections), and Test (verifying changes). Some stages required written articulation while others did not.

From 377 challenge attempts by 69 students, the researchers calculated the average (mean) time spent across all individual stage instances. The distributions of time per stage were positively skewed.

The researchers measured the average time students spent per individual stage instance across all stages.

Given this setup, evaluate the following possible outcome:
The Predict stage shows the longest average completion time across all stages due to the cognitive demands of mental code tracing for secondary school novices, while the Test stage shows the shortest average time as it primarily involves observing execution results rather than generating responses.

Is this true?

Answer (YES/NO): YES